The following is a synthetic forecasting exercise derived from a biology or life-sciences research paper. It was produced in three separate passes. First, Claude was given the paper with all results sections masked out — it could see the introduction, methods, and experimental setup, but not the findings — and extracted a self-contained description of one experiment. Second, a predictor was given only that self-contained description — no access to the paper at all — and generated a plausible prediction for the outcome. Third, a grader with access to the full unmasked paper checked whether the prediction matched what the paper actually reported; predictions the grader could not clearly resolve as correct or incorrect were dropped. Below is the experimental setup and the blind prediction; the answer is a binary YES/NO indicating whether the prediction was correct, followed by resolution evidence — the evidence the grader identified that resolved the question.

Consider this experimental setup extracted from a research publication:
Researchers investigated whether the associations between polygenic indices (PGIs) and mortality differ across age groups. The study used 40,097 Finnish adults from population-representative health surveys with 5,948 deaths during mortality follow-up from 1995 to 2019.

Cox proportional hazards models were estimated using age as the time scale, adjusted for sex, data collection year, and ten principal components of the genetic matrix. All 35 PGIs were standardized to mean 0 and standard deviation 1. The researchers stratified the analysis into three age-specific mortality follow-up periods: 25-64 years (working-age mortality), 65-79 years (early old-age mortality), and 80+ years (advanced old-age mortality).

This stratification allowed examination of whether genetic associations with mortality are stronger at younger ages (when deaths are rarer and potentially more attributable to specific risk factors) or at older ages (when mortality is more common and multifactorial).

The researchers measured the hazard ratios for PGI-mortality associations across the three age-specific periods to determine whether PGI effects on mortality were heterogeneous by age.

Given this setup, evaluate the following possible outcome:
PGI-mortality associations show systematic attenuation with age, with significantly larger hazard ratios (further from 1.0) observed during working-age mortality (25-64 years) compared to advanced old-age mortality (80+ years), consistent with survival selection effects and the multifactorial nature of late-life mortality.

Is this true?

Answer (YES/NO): YES